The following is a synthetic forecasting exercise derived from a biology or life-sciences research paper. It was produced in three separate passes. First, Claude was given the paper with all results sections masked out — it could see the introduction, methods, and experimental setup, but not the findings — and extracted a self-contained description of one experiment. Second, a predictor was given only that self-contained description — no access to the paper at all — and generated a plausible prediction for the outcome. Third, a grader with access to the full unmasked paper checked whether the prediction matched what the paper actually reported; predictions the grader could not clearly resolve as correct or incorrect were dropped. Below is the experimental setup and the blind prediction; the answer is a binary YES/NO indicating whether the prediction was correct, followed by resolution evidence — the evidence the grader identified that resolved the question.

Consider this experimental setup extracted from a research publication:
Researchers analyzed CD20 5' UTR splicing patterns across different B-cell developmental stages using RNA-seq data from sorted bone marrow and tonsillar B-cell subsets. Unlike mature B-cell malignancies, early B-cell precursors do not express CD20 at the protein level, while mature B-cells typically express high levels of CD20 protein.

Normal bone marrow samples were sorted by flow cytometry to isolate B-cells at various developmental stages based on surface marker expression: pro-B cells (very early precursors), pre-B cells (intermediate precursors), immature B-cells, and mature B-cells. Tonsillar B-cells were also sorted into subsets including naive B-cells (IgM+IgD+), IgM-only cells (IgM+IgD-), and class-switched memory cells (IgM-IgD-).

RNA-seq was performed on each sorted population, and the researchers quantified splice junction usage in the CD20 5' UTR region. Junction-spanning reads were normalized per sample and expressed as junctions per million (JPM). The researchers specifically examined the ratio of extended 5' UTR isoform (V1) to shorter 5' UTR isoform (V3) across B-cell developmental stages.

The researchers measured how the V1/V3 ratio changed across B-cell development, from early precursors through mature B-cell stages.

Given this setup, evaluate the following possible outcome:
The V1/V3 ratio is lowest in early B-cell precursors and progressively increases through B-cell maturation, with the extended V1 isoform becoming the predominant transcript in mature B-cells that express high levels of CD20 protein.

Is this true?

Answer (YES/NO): NO